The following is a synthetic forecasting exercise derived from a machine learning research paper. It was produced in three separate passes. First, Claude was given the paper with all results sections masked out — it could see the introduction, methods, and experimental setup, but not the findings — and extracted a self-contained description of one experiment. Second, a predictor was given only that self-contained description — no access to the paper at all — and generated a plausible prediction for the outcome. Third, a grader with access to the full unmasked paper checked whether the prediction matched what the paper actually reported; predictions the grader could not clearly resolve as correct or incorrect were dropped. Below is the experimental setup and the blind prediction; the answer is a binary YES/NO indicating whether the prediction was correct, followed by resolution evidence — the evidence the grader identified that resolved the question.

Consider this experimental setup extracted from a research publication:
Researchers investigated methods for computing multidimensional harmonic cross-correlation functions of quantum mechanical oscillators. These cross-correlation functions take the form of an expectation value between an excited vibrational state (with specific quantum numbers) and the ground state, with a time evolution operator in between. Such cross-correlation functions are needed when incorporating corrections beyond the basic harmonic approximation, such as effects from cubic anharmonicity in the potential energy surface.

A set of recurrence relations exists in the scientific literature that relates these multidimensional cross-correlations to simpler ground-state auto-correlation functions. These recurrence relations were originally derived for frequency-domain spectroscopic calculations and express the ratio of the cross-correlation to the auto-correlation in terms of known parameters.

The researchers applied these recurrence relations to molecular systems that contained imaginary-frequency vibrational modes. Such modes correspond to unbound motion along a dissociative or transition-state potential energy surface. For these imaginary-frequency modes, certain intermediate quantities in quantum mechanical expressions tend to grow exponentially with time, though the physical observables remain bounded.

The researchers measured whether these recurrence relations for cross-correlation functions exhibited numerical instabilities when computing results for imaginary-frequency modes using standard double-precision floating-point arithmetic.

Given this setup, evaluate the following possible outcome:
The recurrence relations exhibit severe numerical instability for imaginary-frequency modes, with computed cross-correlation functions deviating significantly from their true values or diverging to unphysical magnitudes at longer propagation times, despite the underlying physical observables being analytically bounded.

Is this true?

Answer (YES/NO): YES